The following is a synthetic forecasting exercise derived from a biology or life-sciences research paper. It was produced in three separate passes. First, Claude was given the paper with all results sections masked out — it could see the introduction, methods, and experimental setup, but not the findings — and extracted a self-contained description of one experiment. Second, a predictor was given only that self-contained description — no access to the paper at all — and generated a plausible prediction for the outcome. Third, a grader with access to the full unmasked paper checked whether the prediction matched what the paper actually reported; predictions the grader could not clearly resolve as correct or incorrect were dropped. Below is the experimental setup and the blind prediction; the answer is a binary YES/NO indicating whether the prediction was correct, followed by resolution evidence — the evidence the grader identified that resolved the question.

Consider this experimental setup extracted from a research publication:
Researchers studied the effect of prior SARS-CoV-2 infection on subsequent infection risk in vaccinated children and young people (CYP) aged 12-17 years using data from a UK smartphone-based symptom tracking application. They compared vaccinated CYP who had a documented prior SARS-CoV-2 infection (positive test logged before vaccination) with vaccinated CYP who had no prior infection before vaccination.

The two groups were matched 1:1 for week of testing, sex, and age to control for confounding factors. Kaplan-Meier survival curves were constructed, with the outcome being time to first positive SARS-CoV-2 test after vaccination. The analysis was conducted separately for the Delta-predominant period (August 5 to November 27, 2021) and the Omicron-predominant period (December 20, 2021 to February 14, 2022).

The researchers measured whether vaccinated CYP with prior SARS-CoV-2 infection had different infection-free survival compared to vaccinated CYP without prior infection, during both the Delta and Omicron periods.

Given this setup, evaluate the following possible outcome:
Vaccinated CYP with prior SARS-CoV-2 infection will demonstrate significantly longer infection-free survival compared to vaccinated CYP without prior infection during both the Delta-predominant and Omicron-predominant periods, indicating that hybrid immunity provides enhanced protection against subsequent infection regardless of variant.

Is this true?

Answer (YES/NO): YES